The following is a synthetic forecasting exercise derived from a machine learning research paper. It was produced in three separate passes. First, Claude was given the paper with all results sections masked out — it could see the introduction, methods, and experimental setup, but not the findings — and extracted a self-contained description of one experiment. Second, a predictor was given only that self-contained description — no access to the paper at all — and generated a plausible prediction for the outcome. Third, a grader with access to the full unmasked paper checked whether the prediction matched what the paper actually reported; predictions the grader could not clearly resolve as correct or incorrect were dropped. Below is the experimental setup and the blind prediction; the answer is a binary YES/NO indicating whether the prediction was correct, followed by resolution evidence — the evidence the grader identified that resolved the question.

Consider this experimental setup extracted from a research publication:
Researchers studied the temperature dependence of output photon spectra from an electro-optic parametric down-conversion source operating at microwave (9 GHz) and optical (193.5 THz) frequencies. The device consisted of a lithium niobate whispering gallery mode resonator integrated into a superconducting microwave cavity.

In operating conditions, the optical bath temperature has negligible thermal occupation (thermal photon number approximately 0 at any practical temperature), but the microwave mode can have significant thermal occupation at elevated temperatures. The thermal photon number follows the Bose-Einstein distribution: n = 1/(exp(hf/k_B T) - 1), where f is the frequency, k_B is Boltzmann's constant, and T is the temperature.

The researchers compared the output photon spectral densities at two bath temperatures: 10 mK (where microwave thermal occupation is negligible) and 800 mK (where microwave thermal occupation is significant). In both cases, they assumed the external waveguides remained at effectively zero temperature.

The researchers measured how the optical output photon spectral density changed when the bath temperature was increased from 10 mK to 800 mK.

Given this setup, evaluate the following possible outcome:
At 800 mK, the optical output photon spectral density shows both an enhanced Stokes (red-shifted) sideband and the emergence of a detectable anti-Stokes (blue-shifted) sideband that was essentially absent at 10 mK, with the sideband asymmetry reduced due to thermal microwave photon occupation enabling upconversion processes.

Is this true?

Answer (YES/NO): NO